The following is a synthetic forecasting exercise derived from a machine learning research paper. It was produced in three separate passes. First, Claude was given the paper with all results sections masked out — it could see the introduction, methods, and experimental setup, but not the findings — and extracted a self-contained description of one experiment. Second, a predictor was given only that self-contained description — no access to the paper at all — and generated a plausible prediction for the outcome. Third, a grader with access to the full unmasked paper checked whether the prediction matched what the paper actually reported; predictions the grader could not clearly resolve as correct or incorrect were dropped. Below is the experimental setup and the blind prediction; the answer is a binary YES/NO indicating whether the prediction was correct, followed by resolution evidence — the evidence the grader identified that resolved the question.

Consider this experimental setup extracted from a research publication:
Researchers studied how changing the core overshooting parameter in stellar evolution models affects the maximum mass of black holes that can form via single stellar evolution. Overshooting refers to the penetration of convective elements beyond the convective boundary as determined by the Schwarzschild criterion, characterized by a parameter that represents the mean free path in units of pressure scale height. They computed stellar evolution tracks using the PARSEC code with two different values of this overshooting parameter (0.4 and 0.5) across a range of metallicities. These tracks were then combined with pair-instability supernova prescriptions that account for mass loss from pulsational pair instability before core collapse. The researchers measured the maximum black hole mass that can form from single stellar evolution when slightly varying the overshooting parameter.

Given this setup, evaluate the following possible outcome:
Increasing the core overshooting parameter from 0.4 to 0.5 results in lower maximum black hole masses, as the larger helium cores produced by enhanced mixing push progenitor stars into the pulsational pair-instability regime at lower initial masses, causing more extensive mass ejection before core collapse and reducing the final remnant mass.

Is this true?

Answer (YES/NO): NO